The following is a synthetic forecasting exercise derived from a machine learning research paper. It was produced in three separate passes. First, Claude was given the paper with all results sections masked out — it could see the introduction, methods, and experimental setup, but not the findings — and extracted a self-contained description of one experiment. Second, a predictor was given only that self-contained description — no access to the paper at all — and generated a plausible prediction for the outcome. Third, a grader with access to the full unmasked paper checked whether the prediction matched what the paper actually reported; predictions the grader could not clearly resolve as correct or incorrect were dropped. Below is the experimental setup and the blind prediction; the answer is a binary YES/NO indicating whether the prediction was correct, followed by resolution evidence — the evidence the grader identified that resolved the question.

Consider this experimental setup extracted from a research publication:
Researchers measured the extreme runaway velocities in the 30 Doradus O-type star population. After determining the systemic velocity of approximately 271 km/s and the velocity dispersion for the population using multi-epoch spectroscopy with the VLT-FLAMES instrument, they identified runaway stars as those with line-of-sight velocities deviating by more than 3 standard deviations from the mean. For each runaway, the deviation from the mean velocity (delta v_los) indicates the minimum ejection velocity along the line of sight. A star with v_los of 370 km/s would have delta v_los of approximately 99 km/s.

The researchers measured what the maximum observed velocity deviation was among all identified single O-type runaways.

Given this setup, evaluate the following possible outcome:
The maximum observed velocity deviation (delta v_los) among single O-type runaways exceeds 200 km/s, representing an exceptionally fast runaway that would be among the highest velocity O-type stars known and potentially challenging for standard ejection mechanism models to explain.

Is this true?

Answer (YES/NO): NO